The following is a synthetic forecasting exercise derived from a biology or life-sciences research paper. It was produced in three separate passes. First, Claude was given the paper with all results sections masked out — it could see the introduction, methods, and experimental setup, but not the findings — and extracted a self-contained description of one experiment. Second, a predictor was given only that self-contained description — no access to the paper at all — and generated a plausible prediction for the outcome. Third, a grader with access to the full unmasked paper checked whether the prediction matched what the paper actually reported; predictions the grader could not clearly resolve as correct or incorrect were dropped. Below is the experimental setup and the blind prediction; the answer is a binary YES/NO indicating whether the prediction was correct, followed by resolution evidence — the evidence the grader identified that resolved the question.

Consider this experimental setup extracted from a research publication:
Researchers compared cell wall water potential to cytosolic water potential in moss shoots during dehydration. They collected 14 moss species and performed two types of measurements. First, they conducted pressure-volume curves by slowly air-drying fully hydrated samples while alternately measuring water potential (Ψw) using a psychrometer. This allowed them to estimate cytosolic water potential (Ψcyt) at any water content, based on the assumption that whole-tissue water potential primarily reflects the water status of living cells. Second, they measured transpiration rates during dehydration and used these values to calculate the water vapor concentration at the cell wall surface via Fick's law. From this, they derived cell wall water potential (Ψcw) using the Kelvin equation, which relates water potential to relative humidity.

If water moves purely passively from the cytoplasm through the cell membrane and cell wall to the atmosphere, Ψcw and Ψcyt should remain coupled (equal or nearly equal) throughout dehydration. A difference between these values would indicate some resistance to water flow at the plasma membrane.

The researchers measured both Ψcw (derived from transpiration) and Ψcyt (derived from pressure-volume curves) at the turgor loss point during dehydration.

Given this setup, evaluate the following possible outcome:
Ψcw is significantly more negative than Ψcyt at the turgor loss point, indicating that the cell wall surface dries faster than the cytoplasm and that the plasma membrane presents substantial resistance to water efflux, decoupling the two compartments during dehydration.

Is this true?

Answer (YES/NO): YES